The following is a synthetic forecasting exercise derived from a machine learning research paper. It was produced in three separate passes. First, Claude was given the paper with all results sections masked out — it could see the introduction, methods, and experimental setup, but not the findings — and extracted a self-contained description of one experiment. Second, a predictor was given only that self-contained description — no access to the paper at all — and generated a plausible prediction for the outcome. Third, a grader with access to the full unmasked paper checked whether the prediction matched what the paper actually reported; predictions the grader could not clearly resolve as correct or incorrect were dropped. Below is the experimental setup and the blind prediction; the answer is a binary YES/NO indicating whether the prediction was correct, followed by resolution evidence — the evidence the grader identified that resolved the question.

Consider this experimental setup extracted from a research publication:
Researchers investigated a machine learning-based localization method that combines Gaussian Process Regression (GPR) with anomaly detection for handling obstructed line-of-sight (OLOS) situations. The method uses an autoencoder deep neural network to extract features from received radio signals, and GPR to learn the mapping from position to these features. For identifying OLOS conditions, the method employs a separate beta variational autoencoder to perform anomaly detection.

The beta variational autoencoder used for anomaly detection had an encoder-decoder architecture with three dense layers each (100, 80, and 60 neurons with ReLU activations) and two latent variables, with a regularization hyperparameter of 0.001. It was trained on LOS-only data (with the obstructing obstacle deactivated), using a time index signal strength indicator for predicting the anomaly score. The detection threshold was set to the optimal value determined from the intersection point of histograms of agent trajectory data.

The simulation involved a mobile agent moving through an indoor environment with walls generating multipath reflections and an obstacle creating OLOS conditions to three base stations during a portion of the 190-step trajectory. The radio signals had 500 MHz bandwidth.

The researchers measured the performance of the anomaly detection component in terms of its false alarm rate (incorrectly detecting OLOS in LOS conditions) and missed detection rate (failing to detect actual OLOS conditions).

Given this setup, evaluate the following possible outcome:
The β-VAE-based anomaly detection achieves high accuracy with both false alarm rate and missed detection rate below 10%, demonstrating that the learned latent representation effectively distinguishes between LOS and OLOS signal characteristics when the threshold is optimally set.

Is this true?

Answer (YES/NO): NO